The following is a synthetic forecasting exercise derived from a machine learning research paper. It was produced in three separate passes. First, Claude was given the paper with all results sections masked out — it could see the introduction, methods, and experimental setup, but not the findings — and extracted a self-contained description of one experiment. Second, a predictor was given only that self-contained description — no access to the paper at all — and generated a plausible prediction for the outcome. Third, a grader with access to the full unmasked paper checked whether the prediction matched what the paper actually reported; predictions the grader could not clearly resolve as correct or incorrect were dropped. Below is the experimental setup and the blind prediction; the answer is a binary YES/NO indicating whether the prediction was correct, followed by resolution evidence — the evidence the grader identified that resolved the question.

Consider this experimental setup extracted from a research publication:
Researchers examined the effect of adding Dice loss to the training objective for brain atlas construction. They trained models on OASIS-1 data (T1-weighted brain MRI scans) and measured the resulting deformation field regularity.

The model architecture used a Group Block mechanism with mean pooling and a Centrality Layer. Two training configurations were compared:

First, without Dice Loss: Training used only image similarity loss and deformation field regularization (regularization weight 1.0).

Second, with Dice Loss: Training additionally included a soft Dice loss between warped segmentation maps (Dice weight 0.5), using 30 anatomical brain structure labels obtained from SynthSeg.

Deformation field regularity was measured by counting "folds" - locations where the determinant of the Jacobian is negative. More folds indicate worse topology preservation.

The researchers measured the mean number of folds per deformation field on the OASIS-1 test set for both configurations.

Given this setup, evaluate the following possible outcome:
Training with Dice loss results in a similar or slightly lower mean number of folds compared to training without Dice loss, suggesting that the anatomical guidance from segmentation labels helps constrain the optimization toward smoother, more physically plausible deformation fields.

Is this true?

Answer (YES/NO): NO